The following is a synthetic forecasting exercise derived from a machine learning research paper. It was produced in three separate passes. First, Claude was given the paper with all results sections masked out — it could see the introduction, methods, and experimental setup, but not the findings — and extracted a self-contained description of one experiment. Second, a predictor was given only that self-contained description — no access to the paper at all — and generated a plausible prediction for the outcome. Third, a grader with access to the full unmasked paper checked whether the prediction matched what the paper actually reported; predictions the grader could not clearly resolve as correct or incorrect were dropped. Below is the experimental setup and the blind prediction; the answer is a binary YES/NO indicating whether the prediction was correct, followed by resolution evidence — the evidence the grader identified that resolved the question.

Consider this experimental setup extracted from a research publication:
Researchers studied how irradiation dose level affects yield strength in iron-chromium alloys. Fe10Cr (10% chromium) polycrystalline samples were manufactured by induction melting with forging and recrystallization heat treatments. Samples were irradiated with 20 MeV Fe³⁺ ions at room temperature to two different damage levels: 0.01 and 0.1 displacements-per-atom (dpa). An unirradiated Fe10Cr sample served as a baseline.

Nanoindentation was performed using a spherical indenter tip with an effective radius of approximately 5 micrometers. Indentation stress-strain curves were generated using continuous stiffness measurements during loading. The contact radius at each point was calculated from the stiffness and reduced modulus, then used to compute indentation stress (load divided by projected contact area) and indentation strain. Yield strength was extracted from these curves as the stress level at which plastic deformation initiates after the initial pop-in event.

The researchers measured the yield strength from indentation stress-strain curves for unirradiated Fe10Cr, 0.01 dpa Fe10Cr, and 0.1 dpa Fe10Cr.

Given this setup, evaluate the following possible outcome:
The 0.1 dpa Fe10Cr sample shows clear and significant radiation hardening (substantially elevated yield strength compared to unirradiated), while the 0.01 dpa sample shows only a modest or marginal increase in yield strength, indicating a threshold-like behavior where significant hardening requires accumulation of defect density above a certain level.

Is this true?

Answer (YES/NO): NO